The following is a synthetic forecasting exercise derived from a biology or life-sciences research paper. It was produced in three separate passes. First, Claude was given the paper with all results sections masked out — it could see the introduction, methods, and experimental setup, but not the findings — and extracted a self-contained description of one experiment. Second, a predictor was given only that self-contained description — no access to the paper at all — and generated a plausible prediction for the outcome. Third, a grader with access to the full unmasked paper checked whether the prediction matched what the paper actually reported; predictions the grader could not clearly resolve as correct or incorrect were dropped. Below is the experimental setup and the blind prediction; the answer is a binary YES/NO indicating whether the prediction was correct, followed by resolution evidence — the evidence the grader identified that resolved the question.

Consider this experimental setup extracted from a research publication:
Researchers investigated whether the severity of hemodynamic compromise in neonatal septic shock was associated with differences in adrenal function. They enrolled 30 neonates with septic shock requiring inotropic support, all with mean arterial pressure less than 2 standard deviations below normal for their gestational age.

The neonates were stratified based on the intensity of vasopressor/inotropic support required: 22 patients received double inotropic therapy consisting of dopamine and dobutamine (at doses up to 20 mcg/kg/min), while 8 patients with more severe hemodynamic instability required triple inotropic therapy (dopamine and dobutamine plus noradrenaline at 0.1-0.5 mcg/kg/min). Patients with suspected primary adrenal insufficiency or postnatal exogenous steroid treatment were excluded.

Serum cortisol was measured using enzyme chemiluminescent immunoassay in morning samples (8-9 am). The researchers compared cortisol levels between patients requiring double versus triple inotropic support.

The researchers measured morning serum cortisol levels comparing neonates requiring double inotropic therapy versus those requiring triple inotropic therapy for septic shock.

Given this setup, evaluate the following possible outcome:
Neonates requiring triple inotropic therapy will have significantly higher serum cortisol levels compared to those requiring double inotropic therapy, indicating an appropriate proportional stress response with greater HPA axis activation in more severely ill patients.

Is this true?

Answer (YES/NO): NO